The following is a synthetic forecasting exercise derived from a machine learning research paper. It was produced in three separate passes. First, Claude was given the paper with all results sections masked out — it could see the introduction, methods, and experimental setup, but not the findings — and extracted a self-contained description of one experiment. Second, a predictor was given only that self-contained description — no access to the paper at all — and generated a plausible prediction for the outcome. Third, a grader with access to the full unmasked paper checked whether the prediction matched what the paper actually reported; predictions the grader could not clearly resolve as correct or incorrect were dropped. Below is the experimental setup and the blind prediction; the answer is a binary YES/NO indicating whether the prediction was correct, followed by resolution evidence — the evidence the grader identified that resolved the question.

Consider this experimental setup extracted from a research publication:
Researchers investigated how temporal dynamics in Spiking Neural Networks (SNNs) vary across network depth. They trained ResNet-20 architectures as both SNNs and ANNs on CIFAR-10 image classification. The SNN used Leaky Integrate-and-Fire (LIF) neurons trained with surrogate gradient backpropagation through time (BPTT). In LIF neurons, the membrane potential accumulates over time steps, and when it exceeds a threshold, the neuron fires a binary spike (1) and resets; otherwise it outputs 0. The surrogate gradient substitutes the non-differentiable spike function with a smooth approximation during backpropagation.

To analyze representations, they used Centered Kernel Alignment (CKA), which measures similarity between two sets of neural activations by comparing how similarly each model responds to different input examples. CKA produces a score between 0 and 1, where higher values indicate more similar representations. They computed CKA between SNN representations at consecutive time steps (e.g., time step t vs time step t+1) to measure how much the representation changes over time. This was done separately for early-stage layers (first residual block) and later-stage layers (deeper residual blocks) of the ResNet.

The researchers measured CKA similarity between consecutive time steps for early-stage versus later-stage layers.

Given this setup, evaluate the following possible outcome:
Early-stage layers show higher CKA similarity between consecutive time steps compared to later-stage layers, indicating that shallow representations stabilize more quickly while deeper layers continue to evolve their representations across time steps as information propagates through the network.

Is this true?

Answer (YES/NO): YES